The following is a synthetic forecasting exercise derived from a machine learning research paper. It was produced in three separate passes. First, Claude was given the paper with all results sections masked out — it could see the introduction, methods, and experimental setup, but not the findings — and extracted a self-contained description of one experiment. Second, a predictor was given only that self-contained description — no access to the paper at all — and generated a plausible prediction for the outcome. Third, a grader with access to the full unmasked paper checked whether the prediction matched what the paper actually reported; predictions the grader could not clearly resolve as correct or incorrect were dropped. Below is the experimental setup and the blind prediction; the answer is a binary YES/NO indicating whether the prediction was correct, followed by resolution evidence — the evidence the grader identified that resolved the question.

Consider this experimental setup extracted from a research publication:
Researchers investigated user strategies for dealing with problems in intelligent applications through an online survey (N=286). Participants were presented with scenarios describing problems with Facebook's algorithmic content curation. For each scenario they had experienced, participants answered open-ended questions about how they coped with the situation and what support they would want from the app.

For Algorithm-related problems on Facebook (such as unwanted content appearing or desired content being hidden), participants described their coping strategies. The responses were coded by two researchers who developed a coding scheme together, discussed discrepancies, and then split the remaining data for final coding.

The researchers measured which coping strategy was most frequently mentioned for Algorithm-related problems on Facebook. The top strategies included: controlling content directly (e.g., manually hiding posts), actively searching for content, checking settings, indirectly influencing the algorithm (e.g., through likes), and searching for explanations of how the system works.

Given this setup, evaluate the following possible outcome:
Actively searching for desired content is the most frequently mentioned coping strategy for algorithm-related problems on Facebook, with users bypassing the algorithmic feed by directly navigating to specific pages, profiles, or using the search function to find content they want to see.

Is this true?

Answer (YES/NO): NO